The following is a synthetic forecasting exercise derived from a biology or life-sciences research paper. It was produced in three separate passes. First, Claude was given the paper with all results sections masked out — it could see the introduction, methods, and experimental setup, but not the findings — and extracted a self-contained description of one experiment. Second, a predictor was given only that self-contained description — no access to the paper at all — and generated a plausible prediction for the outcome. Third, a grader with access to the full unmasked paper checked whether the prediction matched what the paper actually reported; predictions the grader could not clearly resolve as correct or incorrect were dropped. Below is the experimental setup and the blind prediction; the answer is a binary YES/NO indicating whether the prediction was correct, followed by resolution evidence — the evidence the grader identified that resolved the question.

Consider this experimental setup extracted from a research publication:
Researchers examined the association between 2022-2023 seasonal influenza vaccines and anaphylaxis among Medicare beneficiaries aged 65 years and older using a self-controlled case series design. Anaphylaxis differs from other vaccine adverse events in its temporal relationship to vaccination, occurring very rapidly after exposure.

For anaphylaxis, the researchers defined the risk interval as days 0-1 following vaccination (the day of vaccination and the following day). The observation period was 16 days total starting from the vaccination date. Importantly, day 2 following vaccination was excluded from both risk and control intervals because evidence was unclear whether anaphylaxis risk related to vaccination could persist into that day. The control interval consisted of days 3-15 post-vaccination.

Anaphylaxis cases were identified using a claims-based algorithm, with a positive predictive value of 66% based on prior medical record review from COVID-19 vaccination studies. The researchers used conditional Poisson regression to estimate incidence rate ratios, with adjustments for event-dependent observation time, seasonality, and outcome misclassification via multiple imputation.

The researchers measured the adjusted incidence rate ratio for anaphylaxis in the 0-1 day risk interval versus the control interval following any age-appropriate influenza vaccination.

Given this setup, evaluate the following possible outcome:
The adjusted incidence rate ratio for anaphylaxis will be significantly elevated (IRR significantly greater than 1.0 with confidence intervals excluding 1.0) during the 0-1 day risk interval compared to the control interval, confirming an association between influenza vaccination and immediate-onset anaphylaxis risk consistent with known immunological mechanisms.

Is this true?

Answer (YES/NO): NO